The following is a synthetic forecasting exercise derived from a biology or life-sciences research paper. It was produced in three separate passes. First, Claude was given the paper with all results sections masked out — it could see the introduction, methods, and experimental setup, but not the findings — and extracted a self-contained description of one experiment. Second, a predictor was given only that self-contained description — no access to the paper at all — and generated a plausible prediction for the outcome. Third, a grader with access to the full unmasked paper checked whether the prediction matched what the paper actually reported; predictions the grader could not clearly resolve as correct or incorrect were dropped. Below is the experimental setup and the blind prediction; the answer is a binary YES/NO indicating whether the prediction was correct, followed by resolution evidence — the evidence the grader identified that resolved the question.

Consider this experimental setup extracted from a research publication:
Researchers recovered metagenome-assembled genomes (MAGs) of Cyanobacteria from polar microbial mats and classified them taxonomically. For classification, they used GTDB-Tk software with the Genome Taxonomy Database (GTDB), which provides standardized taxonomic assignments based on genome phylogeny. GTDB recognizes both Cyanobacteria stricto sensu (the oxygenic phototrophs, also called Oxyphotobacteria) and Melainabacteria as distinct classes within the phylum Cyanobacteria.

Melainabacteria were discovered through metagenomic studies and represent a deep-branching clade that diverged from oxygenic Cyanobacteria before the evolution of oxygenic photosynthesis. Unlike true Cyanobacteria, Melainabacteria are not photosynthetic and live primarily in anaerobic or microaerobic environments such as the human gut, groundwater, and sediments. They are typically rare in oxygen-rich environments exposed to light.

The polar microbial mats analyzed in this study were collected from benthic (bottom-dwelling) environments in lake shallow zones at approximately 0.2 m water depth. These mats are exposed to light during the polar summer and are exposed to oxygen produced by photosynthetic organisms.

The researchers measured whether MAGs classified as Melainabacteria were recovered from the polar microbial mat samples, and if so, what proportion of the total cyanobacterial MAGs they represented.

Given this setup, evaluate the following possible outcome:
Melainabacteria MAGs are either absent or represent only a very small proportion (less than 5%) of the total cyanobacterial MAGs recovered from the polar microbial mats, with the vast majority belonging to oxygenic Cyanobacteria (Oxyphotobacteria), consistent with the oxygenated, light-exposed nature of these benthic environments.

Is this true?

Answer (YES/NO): NO